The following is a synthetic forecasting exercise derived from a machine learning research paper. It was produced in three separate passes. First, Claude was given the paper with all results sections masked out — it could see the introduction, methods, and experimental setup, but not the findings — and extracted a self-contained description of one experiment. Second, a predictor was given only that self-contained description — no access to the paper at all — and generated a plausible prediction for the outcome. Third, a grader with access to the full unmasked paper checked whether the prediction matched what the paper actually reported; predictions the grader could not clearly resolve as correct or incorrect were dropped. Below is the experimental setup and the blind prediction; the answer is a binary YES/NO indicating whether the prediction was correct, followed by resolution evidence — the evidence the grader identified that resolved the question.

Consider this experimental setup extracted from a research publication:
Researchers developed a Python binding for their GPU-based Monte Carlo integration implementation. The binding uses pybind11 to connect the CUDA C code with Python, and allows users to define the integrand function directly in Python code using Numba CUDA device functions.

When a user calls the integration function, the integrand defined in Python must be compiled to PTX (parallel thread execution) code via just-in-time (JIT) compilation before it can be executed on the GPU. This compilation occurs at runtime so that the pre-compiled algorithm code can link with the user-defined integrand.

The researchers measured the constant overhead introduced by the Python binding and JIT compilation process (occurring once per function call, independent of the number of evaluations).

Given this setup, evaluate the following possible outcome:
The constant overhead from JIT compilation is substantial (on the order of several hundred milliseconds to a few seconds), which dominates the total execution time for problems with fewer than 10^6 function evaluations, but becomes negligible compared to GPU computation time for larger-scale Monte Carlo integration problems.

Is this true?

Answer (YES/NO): NO